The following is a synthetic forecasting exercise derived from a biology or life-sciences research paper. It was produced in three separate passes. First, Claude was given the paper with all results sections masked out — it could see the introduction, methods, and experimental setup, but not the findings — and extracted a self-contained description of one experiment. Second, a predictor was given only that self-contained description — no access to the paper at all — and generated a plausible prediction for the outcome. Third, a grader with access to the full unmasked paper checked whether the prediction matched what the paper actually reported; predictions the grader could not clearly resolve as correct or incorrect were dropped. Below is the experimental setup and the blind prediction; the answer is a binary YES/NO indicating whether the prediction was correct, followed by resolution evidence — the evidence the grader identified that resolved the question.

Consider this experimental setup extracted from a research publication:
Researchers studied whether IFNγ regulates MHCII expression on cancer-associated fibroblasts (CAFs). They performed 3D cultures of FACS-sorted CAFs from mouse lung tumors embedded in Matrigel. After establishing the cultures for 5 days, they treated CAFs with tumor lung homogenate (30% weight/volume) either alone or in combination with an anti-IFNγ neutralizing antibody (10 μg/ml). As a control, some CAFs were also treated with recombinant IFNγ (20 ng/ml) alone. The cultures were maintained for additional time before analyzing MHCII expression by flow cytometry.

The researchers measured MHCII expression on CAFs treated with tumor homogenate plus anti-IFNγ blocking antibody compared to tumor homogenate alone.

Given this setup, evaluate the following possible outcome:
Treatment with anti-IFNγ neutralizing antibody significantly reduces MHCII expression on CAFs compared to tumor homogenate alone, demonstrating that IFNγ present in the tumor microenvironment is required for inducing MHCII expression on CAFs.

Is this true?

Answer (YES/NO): NO